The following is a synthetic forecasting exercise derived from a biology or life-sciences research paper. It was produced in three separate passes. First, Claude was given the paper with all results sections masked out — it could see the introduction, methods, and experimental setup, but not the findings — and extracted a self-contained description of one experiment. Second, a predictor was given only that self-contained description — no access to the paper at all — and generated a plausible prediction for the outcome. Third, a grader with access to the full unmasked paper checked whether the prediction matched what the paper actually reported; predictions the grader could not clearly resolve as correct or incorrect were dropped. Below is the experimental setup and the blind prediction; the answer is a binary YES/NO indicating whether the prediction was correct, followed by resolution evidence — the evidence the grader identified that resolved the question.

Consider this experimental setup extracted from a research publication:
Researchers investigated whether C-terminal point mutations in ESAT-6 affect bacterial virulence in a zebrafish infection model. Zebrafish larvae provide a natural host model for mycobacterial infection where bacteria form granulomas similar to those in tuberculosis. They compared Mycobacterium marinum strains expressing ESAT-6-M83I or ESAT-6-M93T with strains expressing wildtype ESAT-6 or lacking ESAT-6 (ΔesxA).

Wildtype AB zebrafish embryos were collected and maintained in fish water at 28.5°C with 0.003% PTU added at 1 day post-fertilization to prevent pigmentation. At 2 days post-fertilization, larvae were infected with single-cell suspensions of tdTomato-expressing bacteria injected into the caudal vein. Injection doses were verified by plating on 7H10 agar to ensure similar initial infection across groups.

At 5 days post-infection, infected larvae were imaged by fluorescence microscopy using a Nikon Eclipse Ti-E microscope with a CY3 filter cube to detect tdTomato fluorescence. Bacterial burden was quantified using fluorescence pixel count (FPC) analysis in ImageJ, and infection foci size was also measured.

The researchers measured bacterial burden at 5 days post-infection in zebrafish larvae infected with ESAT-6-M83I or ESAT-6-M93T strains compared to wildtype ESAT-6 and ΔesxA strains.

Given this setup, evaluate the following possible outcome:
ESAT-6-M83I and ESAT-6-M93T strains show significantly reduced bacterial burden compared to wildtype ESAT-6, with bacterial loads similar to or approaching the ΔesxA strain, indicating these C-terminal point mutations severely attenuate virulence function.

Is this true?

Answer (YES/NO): YES